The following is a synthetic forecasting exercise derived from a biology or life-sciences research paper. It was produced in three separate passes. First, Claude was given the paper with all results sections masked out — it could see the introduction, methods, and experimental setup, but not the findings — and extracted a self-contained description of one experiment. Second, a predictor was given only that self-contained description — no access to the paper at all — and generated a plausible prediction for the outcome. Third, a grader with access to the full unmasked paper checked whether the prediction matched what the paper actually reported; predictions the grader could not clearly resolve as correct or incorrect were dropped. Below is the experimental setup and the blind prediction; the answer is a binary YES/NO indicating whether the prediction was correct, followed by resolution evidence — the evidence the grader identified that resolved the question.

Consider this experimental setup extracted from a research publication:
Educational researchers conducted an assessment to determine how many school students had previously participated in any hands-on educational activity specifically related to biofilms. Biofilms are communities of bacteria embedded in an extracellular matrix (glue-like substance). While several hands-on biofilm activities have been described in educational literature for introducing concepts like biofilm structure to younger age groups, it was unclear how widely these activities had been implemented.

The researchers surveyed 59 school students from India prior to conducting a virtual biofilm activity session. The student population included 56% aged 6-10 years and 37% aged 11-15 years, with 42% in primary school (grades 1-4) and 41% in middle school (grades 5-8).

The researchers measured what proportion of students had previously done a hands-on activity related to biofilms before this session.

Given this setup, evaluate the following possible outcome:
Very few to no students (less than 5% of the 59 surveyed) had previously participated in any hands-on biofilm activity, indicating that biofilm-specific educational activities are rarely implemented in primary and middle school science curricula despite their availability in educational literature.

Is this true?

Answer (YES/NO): NO